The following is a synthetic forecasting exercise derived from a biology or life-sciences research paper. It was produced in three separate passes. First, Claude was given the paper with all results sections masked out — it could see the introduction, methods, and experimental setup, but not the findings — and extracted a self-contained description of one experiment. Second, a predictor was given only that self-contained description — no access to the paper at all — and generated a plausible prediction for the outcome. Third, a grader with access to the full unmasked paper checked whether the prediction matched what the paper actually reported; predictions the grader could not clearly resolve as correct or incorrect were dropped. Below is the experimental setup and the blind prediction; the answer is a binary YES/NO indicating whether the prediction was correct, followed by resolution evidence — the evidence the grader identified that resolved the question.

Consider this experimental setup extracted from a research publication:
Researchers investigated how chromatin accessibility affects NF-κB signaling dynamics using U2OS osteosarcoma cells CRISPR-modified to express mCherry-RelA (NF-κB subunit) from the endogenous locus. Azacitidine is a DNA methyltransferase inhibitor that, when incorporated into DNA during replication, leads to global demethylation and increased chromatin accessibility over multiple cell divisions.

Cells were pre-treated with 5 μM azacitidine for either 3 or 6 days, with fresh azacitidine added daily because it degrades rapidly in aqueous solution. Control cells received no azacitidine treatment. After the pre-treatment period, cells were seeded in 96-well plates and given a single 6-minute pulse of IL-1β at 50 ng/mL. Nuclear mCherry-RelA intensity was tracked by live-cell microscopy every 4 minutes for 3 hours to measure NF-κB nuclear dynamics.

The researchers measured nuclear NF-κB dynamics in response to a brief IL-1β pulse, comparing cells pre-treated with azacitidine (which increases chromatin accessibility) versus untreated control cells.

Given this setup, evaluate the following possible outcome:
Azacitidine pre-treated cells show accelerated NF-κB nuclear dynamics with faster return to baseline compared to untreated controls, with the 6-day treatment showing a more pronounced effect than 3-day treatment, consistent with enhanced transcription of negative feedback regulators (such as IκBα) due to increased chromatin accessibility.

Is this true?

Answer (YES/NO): NO